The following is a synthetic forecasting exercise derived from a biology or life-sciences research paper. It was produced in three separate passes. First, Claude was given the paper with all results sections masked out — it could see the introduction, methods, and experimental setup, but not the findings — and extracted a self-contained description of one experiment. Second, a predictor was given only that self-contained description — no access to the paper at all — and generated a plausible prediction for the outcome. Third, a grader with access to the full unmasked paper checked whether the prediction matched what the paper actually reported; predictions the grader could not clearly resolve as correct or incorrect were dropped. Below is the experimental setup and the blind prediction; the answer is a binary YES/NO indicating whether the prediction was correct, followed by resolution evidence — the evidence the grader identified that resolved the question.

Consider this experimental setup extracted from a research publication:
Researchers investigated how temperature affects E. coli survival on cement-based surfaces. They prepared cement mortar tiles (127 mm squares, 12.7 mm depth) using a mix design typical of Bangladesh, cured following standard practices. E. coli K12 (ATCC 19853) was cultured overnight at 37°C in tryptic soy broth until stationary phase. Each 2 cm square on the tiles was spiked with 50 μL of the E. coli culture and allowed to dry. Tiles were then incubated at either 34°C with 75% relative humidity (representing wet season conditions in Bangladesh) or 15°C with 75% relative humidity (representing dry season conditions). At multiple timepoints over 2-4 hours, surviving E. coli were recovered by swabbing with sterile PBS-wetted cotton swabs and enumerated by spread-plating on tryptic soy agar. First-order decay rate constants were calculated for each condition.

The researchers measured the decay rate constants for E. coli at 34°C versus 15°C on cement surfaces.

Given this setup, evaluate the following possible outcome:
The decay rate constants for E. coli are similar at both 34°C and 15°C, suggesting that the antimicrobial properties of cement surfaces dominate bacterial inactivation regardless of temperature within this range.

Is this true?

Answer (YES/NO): NO